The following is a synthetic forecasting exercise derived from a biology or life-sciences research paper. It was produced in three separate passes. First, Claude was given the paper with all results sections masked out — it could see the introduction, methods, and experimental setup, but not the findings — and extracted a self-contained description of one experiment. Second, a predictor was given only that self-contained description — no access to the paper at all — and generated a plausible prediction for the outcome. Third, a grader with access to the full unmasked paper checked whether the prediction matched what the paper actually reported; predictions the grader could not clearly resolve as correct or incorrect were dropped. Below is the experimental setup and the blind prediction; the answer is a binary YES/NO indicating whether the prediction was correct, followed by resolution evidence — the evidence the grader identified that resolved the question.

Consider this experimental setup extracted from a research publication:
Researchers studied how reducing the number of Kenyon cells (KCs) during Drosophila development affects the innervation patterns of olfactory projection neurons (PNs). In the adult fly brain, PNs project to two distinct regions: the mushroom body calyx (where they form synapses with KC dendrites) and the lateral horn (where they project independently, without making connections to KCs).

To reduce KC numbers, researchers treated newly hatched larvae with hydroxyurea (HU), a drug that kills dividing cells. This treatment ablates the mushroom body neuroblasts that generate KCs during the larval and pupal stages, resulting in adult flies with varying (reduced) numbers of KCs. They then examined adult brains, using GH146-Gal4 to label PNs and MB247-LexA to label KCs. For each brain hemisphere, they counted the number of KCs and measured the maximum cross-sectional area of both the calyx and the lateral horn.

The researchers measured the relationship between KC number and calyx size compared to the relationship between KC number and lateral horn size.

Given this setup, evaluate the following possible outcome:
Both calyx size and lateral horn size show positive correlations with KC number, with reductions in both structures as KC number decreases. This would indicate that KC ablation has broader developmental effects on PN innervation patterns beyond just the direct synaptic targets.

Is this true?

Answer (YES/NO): NO